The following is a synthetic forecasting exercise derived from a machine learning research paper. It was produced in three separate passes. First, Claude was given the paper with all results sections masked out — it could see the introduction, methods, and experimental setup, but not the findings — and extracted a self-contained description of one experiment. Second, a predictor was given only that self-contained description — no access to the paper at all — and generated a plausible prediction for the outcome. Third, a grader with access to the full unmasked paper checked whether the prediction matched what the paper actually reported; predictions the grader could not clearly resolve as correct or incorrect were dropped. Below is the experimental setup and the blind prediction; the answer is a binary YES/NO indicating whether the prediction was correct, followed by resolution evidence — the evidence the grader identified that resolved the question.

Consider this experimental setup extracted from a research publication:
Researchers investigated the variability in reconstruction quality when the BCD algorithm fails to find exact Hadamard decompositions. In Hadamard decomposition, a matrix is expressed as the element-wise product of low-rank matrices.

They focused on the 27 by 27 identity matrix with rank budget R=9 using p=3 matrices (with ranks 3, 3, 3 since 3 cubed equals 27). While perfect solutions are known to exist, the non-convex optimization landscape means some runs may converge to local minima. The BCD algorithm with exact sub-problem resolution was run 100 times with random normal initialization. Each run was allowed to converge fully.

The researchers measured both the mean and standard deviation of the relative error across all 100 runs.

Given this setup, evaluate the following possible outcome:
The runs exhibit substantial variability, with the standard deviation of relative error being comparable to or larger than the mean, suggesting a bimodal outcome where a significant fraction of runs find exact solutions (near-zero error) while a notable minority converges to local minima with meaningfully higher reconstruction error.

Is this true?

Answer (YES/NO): YES